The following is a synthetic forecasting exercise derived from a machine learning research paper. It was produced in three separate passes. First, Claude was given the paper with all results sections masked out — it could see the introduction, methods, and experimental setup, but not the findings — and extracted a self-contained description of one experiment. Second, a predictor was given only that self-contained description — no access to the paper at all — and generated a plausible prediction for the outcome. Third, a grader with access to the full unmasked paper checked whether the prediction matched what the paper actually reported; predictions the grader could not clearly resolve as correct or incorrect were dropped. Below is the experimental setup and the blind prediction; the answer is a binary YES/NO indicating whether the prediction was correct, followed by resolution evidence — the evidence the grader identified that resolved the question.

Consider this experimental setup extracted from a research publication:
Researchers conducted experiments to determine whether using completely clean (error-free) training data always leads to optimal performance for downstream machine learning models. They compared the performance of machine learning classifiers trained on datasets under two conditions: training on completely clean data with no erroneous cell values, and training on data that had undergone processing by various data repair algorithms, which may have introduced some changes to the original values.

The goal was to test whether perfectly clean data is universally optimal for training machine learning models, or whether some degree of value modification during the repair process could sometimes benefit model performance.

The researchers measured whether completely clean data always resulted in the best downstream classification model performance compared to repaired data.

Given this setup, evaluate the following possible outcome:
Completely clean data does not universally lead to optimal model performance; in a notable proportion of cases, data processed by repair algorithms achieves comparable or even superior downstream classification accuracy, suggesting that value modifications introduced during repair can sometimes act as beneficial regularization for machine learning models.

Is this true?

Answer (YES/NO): YES